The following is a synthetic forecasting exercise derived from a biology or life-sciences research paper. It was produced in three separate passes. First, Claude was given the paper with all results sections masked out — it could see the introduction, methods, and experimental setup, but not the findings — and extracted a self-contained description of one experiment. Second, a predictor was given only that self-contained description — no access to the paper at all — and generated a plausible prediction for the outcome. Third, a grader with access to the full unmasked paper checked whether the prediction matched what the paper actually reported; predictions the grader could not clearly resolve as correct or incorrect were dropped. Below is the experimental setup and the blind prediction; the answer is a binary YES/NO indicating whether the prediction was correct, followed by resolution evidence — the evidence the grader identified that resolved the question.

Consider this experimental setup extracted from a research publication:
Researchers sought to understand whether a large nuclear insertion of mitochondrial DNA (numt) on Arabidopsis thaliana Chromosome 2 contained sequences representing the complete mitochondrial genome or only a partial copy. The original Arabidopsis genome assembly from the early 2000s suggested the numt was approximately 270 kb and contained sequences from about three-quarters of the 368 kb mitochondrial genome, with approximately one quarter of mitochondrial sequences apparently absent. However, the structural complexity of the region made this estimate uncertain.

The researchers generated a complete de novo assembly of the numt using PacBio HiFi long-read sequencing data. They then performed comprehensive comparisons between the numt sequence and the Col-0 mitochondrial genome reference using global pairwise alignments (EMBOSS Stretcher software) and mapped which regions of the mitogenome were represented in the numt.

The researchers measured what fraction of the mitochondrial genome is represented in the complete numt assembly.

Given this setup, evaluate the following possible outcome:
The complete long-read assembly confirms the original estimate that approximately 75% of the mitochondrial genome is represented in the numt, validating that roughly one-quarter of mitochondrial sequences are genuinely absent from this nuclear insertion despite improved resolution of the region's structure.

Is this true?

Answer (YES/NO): NO